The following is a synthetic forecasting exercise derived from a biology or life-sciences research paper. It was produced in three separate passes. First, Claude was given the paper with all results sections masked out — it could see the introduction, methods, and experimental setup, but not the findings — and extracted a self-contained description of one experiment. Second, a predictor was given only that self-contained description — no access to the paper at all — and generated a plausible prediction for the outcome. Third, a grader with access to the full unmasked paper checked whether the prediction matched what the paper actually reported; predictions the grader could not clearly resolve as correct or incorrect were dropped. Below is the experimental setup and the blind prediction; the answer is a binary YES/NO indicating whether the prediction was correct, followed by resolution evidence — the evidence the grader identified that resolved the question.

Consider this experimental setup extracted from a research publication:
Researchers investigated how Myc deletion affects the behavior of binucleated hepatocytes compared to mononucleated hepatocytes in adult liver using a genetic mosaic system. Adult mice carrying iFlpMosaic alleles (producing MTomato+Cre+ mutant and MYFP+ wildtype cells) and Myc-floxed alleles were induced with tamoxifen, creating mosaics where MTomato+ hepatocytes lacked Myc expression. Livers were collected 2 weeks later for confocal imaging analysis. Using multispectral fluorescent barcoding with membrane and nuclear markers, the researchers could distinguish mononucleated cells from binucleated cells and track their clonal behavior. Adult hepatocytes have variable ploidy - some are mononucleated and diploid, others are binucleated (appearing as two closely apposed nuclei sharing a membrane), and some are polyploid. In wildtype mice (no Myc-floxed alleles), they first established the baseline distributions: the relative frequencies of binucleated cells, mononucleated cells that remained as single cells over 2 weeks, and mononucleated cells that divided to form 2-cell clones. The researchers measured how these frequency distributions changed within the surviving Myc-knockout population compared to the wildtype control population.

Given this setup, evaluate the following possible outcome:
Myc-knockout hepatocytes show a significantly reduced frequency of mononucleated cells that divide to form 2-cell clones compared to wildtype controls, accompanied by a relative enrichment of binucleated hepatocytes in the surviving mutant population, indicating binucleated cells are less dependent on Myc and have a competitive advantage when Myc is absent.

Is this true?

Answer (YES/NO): YES